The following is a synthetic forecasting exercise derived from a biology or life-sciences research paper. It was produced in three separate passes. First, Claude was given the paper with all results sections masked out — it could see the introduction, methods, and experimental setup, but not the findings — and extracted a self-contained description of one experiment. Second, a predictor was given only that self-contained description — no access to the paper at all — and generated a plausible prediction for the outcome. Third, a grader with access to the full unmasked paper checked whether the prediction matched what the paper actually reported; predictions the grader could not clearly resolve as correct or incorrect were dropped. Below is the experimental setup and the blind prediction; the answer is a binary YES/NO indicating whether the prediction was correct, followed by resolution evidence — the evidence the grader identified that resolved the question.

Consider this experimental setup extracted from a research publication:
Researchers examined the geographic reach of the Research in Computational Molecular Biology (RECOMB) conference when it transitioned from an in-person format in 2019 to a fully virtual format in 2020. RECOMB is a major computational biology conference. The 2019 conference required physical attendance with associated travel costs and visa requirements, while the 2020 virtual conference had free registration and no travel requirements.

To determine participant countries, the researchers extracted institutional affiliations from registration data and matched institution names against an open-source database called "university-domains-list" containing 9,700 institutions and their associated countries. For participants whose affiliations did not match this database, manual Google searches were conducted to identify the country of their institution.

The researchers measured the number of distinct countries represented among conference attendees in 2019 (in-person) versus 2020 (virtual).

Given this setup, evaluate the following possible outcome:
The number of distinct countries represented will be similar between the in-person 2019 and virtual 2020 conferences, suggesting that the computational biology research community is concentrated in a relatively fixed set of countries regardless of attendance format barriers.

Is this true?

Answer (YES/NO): NO